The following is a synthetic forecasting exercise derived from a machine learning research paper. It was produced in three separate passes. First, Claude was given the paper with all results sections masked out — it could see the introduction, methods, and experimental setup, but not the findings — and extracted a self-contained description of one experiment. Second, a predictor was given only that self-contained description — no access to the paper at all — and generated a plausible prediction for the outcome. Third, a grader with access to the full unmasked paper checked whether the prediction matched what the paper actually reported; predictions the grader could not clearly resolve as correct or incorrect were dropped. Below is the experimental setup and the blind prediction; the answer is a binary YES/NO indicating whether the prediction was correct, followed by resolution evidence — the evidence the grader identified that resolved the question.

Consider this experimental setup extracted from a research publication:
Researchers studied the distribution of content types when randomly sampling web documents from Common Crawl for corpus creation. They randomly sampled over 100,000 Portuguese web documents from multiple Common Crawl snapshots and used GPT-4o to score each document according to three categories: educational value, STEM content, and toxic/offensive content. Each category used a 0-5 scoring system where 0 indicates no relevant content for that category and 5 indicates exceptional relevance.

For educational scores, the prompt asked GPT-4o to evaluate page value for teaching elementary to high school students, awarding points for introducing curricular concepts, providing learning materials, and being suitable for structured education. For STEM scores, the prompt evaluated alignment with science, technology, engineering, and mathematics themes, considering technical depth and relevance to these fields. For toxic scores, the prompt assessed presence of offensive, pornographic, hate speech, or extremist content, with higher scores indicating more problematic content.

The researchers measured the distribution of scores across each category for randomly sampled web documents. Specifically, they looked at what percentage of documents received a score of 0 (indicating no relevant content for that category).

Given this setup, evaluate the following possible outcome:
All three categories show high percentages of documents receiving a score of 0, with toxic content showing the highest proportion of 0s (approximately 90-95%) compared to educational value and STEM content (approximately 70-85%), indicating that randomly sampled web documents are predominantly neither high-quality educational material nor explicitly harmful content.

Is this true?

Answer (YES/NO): NO